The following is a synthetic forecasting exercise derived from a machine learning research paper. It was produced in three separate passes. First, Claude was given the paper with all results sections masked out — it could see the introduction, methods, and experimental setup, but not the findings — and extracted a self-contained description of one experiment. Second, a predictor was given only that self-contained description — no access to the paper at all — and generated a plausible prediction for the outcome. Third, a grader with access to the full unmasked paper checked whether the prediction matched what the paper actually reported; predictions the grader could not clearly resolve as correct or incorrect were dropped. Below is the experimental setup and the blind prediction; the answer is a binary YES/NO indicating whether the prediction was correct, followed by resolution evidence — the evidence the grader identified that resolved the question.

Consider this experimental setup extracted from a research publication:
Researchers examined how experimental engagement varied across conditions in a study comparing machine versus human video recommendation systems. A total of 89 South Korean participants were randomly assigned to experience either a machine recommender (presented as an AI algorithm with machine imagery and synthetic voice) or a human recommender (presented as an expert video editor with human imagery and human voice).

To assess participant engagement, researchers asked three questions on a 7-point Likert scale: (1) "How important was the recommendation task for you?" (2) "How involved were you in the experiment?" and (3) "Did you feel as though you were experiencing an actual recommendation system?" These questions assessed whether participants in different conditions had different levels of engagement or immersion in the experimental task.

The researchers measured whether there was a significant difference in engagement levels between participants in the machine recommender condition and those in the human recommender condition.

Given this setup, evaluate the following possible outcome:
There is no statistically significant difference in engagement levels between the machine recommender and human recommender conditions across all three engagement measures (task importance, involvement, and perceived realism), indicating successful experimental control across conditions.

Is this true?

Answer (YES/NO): YES